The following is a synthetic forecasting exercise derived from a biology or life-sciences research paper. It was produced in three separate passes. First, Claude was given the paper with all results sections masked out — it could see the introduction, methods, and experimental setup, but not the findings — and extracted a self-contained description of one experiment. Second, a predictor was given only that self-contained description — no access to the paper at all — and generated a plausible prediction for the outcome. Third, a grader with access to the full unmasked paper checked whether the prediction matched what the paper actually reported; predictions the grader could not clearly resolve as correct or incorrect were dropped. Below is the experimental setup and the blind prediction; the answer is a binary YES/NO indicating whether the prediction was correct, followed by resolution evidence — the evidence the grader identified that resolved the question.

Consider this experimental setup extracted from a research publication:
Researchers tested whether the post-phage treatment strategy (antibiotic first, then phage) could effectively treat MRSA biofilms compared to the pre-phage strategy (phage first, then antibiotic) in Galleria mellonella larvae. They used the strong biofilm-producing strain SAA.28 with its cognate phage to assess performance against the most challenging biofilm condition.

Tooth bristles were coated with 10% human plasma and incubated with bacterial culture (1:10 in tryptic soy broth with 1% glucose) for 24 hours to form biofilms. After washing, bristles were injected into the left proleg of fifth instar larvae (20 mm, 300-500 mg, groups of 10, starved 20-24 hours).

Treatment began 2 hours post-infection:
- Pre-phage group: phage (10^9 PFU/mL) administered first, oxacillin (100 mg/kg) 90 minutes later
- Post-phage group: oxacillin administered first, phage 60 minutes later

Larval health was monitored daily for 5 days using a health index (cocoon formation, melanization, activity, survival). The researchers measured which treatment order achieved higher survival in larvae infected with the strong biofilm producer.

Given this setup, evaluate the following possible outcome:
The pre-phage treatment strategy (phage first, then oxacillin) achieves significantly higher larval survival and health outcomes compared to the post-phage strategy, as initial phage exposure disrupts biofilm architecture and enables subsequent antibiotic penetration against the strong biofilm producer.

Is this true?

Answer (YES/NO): YES